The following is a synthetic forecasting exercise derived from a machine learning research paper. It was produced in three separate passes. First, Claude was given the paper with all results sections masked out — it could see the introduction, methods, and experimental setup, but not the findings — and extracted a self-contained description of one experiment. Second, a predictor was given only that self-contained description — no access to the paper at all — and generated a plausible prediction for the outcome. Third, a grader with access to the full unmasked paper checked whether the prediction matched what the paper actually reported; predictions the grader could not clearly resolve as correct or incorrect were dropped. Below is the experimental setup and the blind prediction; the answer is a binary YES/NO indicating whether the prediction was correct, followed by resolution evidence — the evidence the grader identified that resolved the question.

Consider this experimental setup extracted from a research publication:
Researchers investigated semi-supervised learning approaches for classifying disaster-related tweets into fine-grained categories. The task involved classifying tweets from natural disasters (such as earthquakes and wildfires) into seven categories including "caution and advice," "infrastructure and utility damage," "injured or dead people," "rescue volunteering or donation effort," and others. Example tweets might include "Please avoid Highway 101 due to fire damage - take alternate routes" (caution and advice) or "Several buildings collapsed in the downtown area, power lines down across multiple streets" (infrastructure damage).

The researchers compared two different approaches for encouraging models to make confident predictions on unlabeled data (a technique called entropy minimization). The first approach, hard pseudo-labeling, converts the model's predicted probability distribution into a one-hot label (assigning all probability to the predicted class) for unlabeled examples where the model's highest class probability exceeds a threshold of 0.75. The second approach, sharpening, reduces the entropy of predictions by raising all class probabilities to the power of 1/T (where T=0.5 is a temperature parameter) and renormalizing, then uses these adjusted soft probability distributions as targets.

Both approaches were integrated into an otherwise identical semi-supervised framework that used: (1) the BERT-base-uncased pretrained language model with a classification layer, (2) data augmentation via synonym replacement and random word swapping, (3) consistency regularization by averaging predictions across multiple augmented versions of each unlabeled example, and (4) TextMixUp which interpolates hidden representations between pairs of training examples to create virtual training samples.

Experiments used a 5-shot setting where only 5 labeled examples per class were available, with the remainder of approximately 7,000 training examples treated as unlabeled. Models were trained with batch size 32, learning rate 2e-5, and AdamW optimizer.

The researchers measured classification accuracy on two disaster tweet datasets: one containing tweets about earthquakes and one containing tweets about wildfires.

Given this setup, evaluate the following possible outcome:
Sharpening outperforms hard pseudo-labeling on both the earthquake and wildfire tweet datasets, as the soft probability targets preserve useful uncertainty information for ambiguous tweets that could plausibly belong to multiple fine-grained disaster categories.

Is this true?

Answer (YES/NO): NO